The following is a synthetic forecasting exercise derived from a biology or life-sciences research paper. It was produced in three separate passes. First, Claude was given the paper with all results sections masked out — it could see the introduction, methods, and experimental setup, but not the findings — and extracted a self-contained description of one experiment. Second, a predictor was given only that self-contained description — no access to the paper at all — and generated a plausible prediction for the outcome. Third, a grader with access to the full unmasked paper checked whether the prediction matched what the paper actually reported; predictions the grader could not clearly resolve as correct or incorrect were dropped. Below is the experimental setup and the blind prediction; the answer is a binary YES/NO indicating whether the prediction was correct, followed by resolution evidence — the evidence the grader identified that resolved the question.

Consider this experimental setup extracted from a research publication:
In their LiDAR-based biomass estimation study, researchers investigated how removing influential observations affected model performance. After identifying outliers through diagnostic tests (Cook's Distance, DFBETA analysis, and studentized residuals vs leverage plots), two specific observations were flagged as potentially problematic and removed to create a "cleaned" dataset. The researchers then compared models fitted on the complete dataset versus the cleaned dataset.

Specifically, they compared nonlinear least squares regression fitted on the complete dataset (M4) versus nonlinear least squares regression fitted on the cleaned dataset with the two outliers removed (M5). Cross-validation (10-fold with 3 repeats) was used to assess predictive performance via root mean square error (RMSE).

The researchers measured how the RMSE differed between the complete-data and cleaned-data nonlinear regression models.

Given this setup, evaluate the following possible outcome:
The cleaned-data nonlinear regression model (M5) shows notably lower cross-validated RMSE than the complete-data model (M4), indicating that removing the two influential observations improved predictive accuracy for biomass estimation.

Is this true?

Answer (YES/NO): YES